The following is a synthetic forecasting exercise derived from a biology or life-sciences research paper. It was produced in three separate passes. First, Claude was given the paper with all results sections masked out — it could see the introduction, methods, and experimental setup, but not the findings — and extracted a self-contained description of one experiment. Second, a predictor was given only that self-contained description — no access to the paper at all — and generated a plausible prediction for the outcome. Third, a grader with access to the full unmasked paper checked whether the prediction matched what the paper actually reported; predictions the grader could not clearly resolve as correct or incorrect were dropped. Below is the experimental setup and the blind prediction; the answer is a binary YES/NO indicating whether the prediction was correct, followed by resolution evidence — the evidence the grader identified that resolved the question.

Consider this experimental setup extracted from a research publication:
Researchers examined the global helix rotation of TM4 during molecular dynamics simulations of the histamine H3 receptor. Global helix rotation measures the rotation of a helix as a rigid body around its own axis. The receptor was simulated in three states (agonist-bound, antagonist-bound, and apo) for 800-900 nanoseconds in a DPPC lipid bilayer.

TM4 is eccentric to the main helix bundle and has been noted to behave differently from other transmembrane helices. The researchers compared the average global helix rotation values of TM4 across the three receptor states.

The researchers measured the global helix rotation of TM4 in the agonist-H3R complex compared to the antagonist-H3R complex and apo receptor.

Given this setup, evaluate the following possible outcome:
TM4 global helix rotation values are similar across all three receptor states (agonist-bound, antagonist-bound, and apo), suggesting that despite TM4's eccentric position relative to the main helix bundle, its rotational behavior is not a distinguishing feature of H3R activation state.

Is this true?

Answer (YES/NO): NO